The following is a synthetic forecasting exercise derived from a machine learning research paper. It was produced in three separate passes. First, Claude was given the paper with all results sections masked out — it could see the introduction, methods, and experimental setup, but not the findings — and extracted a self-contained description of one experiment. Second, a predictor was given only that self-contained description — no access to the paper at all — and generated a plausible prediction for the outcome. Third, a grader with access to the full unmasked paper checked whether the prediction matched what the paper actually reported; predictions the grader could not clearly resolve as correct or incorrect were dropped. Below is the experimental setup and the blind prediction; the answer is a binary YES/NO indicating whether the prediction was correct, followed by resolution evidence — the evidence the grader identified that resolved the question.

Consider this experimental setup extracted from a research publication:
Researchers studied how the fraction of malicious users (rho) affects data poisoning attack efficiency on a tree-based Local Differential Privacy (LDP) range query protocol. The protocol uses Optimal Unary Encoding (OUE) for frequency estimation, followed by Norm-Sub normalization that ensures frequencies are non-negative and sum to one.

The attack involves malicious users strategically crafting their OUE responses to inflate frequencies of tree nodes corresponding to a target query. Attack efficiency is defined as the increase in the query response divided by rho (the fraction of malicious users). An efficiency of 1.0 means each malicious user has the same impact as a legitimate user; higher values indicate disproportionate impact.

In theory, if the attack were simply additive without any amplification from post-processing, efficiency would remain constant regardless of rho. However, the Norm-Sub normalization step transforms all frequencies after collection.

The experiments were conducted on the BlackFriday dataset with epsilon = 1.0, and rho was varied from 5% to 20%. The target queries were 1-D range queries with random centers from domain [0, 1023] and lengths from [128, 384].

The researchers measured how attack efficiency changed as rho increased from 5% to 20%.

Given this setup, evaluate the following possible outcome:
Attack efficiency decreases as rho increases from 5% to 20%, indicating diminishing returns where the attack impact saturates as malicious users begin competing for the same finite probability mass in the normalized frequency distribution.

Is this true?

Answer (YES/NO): YES